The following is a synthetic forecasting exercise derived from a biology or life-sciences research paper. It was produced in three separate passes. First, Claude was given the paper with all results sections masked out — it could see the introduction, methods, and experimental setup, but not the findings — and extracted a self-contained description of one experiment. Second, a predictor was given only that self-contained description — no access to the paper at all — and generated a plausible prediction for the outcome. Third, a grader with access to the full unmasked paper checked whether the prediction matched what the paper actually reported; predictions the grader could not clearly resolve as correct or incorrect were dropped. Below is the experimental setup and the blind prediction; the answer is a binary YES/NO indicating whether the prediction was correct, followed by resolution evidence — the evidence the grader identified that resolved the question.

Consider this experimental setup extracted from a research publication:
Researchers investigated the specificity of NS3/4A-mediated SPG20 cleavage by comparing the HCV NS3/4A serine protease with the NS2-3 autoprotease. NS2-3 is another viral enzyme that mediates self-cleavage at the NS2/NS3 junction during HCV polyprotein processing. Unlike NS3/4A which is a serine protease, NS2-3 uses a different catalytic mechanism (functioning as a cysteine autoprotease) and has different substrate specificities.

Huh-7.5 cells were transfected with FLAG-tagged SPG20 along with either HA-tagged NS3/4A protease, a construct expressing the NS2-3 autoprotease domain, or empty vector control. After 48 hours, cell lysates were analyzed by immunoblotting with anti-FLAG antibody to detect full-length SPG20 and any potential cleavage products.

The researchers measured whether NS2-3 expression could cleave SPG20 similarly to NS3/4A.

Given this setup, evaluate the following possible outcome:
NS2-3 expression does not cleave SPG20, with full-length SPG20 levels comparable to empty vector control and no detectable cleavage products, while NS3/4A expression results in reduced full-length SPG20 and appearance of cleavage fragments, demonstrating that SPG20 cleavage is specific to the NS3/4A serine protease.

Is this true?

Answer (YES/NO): YES